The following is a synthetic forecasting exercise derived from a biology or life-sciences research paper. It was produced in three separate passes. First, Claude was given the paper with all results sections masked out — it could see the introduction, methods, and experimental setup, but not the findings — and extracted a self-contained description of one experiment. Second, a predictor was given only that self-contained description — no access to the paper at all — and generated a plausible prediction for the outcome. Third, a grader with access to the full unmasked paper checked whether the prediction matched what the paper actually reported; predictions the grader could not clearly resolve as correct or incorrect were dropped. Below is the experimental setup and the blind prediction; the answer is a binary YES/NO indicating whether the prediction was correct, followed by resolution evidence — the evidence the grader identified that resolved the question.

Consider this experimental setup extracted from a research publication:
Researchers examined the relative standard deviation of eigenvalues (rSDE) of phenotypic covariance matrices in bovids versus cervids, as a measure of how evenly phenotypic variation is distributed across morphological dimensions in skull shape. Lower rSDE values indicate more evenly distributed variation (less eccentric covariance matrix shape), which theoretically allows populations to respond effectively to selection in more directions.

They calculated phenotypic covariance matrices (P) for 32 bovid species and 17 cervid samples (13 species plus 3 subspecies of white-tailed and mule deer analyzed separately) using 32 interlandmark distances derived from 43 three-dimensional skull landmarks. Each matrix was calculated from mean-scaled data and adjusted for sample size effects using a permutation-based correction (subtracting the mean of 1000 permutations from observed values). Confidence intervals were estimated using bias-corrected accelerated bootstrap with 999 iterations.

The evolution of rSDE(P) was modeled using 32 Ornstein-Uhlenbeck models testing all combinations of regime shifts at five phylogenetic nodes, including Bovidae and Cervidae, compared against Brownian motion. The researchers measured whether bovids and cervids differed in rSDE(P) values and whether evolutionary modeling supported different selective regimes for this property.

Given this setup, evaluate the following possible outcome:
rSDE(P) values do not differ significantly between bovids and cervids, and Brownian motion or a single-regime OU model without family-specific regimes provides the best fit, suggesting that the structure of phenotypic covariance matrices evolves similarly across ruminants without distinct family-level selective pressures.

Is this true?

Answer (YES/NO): NO